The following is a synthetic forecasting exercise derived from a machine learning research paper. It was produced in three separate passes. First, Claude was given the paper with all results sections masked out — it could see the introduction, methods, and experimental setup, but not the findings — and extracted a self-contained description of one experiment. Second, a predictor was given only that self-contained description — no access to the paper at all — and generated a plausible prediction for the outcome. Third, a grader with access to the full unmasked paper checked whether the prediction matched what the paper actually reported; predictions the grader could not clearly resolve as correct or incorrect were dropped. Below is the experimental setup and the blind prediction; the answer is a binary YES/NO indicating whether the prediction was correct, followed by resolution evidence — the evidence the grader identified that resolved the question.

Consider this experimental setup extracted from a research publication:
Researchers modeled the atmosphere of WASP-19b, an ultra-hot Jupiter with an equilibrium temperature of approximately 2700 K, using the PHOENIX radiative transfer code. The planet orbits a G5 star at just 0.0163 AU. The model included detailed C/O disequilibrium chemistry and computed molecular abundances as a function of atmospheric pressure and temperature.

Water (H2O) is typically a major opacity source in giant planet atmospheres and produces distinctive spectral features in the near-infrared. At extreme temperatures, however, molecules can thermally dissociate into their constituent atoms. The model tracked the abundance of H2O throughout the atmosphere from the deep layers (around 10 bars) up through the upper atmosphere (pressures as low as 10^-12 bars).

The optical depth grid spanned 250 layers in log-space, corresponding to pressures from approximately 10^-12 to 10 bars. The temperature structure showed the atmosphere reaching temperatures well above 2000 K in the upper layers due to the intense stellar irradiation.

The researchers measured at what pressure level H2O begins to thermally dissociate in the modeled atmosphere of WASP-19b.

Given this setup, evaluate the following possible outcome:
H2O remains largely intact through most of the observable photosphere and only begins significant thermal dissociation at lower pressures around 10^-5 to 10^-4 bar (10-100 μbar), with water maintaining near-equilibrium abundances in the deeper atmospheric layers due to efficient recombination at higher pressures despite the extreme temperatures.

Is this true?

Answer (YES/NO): NO